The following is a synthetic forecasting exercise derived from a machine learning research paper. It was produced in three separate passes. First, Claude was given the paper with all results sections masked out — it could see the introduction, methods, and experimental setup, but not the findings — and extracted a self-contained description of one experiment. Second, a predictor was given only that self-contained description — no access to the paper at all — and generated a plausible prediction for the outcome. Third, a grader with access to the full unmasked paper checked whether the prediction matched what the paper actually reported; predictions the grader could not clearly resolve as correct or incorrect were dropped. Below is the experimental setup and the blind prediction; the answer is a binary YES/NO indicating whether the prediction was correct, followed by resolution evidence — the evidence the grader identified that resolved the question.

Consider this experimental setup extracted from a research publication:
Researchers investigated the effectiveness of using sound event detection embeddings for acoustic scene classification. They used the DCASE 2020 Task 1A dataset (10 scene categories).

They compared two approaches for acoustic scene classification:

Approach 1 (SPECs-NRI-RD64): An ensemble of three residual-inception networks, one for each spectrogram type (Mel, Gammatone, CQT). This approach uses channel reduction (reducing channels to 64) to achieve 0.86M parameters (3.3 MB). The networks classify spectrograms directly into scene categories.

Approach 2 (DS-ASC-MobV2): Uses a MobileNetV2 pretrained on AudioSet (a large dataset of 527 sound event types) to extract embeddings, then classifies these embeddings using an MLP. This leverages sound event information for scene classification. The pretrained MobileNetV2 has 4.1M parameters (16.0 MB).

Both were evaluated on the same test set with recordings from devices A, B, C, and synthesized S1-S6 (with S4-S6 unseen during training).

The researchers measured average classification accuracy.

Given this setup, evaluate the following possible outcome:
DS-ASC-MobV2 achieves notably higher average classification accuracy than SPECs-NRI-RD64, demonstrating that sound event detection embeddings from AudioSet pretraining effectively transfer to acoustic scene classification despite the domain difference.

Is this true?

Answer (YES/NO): NO